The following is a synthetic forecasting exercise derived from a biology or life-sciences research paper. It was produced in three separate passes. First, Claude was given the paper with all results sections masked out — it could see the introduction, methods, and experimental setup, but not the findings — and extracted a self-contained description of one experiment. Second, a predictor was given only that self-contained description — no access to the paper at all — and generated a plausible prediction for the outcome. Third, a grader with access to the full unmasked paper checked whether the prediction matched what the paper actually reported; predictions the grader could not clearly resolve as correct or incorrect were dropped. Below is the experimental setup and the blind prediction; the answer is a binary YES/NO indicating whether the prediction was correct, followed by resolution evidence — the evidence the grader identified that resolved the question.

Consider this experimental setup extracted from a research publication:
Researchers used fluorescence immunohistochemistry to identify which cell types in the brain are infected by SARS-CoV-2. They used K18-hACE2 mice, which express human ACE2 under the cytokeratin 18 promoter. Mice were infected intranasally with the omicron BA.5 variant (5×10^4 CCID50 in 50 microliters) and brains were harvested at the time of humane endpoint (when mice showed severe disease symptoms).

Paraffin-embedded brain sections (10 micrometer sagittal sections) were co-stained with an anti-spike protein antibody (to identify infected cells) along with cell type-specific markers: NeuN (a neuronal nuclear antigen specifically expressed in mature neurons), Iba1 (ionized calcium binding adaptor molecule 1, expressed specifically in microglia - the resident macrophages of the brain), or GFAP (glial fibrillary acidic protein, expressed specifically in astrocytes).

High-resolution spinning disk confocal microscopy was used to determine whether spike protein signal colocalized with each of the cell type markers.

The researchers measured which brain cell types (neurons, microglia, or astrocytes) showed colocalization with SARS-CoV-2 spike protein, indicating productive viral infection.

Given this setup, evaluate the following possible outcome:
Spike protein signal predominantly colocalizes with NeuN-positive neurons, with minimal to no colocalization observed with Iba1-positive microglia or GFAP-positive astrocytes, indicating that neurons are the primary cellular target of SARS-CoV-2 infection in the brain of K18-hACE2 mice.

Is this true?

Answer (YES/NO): YES